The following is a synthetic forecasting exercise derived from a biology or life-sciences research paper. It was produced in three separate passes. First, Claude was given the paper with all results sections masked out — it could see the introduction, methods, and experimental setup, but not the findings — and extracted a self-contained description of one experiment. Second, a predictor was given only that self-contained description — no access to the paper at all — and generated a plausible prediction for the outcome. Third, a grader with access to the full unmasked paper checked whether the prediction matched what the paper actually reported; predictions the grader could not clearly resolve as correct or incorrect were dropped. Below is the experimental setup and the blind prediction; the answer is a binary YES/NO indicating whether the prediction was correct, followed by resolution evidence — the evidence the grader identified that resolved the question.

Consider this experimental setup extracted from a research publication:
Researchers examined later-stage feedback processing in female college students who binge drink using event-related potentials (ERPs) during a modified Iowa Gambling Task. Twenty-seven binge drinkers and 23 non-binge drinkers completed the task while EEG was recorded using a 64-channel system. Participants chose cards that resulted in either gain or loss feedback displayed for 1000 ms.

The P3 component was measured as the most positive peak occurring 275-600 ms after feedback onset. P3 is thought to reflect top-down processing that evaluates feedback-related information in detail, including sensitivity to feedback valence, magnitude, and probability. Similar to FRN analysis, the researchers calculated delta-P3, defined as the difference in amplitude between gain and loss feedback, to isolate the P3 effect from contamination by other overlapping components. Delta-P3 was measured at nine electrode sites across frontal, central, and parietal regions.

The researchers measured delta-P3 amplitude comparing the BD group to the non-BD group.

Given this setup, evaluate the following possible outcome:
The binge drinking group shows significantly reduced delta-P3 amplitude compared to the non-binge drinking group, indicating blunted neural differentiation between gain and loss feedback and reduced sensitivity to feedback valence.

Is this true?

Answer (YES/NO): NO